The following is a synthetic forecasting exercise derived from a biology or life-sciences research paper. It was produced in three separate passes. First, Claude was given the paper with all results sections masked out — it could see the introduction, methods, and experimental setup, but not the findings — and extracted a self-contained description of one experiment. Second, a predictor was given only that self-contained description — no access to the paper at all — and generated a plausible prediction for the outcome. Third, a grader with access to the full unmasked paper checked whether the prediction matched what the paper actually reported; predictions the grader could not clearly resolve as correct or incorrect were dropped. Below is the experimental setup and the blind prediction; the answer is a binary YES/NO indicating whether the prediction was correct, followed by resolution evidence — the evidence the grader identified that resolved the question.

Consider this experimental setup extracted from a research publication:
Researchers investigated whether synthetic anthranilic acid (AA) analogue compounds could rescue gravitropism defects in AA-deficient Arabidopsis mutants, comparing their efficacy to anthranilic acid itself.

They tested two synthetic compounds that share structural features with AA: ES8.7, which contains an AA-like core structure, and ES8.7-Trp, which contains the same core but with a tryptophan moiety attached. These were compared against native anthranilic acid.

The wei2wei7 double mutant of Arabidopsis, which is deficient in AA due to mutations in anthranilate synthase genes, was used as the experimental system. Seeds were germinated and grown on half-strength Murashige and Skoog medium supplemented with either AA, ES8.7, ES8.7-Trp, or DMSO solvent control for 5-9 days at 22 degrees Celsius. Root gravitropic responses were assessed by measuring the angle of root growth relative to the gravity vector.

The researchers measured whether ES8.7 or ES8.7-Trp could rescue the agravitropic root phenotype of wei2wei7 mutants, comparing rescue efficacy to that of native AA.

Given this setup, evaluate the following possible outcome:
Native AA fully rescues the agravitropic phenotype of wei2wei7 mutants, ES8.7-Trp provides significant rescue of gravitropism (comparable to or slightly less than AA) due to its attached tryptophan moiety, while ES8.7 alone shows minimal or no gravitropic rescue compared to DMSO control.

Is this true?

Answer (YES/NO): NO